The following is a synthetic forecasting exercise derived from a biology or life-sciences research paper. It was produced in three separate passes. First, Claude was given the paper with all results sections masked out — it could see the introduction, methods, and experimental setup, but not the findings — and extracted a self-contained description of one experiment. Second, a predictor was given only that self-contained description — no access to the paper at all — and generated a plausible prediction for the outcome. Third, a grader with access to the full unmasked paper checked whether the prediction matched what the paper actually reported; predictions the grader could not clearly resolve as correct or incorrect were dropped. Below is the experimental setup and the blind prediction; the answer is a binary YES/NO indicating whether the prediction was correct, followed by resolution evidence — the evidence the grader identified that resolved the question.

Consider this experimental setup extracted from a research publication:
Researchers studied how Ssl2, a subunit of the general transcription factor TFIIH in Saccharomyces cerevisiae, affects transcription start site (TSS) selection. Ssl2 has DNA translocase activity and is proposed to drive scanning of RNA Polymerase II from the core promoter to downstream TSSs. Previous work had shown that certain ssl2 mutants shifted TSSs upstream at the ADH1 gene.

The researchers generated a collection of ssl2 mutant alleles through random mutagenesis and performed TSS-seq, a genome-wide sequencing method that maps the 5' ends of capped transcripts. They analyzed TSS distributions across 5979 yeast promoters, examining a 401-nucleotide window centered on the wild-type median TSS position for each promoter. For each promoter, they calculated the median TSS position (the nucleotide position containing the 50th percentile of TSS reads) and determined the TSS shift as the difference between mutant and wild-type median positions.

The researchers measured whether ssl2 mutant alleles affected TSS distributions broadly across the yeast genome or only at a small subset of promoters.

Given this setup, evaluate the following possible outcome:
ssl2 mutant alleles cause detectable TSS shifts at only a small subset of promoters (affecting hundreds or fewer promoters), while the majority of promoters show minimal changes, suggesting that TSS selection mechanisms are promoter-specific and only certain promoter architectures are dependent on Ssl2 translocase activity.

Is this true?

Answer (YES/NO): NO